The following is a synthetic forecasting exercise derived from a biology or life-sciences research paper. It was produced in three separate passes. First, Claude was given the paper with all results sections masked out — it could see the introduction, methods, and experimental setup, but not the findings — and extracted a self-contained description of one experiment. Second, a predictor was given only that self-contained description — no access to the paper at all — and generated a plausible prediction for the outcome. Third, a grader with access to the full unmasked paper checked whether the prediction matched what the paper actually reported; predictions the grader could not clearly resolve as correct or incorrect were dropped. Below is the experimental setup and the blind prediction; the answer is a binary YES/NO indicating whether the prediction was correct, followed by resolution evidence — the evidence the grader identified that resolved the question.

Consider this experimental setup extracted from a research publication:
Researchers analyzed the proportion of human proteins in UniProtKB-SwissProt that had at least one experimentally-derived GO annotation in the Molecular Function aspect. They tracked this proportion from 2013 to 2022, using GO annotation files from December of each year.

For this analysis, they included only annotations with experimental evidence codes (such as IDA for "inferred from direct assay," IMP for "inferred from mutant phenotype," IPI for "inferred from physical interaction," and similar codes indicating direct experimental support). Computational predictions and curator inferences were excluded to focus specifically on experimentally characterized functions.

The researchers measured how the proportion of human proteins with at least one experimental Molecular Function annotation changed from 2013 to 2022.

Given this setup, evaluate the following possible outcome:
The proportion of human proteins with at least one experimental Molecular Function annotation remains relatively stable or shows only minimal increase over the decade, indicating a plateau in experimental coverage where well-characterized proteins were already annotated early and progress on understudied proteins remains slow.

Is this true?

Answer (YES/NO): NO